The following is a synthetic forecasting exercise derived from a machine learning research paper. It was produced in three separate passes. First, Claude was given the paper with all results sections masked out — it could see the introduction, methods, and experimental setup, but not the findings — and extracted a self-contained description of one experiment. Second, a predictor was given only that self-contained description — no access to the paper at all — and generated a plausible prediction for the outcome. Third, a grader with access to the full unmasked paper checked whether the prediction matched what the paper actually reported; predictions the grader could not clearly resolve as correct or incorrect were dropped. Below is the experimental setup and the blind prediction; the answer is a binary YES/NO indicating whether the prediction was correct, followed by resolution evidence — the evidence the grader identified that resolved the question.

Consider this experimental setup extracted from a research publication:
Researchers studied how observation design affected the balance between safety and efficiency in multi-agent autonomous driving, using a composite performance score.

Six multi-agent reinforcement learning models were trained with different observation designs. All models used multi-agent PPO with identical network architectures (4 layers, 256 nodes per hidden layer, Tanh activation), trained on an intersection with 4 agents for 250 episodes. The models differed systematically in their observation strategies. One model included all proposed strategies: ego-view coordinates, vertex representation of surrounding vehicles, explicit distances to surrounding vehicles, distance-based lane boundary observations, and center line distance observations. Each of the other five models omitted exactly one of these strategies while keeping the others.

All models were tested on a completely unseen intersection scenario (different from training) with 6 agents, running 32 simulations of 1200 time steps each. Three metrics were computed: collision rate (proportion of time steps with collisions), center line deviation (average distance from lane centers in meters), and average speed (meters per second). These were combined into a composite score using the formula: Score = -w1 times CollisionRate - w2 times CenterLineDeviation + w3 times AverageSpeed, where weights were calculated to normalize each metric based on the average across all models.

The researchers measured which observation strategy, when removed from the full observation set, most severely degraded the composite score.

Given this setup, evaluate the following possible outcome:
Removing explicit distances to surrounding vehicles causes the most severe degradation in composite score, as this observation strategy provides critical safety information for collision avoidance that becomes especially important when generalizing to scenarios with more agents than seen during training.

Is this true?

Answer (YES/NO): YES